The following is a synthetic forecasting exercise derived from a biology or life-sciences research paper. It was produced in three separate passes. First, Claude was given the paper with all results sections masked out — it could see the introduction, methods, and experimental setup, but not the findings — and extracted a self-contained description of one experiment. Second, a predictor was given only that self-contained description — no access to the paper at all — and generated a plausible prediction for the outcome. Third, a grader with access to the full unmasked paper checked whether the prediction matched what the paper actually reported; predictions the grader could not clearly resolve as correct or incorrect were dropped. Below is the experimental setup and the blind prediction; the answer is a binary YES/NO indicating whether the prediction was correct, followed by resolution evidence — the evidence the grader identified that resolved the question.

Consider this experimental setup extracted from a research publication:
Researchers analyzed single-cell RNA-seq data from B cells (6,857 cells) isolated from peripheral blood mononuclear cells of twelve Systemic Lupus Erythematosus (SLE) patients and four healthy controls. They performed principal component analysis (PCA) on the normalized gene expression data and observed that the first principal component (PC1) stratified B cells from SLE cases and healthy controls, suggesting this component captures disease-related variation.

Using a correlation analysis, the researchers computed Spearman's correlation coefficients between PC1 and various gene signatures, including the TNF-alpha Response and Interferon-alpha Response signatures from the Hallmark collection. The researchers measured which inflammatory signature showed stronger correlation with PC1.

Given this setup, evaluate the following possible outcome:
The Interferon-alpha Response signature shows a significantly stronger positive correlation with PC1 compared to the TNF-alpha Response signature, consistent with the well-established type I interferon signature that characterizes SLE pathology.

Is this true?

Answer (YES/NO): NO